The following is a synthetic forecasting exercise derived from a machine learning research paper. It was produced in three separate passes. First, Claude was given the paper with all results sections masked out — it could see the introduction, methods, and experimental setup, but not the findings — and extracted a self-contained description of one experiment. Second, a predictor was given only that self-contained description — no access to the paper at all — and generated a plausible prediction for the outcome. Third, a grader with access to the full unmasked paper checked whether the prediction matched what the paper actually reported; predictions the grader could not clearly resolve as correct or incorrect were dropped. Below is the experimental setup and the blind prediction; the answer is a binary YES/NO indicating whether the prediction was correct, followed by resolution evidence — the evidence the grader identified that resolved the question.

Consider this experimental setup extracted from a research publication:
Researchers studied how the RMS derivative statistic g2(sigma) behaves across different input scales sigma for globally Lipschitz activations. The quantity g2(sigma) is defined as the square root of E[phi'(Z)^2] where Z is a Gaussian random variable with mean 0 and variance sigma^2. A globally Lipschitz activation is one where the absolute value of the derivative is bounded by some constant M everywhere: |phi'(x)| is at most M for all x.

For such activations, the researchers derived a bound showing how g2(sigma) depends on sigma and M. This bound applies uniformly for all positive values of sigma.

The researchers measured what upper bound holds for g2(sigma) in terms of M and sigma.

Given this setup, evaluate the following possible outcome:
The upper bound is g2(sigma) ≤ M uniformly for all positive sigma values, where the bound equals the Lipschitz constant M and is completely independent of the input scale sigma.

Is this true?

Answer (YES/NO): YES